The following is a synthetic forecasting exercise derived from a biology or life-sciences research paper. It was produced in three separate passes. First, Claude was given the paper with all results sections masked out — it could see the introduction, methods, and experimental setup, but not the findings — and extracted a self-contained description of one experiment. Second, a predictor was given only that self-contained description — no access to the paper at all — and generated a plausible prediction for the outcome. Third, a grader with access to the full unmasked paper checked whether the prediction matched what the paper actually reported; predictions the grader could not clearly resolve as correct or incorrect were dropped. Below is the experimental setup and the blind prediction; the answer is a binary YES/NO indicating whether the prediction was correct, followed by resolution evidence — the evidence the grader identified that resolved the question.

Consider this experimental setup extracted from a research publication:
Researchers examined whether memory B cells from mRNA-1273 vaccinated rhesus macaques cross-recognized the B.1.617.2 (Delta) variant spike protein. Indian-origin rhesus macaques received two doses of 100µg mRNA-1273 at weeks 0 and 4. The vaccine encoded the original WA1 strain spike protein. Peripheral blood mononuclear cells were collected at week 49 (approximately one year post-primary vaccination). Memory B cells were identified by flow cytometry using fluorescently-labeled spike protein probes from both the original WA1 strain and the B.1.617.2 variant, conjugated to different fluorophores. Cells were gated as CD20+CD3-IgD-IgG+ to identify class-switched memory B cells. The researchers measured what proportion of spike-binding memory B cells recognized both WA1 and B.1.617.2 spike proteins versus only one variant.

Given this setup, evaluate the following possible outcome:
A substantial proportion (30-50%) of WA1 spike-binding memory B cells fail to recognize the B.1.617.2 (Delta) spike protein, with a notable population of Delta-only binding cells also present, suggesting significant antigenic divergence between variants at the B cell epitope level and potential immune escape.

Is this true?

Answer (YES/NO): NO